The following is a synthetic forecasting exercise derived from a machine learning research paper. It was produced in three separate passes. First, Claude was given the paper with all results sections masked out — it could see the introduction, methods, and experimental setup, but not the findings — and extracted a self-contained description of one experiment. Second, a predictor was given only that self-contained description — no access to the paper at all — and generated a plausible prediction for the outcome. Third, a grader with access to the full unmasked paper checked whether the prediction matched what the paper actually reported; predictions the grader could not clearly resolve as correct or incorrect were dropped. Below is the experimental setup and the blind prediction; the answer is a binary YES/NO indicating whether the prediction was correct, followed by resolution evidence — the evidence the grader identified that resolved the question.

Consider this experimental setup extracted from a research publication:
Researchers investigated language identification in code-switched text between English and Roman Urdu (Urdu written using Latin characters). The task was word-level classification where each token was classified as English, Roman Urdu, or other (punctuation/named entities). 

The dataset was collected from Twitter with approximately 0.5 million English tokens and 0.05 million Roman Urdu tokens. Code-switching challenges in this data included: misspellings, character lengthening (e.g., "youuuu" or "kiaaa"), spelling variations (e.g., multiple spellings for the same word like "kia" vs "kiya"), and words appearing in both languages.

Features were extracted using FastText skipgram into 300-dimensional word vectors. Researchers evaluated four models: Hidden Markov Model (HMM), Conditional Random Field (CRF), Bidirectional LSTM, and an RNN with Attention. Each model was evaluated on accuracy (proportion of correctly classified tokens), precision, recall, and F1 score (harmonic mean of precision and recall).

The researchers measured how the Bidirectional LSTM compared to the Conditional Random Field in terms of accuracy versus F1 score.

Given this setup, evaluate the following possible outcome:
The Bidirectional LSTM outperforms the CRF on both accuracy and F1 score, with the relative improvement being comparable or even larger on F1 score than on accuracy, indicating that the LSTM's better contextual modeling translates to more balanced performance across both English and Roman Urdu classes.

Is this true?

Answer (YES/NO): NO